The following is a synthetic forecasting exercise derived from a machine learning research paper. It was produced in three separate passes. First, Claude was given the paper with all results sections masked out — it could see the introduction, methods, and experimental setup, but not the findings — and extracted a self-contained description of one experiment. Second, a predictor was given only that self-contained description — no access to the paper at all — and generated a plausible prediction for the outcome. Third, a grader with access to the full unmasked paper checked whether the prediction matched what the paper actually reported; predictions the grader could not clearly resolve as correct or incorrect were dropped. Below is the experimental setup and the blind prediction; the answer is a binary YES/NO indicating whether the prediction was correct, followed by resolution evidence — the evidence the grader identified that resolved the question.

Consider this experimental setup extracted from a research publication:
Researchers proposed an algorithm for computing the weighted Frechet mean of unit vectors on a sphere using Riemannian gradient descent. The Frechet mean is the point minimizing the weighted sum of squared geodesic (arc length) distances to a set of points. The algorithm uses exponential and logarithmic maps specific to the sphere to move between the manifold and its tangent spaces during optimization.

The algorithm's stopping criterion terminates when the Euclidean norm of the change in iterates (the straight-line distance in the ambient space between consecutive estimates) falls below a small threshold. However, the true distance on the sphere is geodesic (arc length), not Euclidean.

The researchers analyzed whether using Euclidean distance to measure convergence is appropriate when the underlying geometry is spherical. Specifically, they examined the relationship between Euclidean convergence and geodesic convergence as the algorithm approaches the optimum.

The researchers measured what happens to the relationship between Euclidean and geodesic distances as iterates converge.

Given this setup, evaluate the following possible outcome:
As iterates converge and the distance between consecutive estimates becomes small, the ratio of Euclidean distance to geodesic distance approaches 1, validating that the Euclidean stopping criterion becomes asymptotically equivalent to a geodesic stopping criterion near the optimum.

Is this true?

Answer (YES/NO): YES